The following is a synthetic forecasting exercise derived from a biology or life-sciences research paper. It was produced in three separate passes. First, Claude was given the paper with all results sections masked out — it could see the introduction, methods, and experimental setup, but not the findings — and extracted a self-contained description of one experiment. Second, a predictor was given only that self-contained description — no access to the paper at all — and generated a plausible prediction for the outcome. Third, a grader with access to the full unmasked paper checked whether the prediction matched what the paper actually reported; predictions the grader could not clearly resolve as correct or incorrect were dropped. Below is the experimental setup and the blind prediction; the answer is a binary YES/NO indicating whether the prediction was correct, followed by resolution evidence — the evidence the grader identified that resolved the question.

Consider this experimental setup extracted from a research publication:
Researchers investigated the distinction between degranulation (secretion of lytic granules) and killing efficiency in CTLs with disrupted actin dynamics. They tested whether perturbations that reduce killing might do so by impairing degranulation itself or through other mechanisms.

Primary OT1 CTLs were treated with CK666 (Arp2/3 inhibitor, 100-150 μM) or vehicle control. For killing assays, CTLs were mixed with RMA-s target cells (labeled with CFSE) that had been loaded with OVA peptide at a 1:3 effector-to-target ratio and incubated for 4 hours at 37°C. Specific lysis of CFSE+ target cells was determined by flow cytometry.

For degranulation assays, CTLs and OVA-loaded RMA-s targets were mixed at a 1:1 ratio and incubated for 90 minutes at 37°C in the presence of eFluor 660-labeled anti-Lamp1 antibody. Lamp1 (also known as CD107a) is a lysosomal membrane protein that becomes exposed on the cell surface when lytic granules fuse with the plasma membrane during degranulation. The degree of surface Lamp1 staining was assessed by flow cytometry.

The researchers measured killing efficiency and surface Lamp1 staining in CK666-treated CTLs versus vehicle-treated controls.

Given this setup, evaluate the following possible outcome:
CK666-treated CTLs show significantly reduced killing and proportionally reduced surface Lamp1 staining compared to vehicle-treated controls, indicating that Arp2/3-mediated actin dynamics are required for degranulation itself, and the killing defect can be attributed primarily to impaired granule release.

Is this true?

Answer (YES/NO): NO